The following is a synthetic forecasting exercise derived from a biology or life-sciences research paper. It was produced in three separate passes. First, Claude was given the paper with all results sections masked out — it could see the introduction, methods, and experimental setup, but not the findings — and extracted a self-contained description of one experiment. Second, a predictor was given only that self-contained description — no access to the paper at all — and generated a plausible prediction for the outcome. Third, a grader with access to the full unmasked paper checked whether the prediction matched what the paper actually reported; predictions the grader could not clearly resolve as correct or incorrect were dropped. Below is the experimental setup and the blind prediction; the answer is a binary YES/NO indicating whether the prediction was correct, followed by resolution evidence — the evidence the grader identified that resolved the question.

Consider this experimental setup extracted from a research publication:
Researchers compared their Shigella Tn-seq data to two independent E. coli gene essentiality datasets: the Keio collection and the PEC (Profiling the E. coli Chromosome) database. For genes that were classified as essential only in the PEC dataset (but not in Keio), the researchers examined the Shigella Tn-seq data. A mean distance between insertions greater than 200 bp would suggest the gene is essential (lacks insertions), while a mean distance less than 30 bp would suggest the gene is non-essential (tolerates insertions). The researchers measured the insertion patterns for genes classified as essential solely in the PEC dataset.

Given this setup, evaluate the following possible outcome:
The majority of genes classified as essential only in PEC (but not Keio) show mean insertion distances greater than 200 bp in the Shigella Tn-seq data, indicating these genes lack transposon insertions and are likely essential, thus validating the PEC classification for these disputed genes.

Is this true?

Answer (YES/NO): YES